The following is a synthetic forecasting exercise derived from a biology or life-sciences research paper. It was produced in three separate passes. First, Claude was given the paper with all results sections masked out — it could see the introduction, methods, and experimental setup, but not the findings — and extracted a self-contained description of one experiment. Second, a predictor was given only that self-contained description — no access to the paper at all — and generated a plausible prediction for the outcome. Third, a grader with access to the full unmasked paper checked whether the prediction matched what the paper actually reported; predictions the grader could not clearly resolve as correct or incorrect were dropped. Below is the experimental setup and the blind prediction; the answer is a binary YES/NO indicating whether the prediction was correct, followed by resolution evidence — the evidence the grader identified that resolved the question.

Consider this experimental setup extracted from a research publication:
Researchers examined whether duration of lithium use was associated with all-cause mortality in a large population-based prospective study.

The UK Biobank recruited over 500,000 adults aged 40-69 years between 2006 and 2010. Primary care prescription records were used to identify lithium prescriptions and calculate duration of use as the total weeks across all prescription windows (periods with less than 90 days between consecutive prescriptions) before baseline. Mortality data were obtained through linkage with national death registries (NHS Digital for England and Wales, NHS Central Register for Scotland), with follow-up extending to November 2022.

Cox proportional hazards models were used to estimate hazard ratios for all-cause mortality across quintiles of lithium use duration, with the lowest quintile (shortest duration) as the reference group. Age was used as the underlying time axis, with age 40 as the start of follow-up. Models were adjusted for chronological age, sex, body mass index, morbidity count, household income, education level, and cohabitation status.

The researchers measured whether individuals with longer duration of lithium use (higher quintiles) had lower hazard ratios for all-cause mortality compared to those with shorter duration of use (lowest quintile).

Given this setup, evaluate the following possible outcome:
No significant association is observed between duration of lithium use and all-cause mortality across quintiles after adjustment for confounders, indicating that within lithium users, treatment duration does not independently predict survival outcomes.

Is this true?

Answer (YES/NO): YES